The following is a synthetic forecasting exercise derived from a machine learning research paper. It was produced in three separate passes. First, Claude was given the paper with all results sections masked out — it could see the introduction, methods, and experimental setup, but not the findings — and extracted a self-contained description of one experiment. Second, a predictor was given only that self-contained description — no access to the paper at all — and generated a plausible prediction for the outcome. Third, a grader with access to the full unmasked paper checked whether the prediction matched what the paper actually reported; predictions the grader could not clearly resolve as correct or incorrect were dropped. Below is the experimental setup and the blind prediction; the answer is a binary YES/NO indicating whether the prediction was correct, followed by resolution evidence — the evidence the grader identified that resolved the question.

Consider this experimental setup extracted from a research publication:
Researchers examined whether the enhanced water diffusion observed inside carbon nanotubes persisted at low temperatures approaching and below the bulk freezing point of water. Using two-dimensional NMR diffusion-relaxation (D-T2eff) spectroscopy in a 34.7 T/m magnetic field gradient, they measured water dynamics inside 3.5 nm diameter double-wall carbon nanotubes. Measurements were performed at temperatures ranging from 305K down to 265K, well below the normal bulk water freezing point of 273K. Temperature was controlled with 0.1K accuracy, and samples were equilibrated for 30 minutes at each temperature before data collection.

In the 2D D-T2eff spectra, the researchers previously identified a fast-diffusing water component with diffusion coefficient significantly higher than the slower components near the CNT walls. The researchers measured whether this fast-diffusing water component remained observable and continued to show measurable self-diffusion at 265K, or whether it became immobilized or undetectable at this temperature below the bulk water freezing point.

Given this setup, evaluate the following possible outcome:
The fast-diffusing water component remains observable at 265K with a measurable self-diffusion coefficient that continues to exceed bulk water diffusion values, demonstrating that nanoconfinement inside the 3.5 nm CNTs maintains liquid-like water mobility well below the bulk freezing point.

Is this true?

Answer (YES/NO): YES